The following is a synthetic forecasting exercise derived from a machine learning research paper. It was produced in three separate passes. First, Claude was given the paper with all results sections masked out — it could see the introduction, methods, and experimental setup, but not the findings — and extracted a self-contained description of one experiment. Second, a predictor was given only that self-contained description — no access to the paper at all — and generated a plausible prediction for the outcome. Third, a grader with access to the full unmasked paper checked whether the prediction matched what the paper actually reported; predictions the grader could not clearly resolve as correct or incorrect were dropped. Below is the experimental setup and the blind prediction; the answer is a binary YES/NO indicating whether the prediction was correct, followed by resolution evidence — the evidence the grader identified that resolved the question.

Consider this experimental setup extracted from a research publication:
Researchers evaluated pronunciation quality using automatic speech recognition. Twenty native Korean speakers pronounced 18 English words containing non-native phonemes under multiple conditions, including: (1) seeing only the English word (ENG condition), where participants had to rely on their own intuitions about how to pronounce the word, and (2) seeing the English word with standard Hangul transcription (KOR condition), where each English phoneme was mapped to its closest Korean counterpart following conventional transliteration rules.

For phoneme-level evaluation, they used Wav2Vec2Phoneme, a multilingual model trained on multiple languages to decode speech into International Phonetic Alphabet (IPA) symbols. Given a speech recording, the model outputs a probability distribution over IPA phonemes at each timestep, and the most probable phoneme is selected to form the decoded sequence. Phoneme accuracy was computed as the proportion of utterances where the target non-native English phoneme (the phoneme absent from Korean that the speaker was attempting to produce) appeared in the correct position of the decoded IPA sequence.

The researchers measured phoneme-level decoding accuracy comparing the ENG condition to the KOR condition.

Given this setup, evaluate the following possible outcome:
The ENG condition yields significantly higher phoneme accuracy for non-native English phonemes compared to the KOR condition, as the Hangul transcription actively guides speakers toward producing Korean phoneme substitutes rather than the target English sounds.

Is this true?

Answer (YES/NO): YES